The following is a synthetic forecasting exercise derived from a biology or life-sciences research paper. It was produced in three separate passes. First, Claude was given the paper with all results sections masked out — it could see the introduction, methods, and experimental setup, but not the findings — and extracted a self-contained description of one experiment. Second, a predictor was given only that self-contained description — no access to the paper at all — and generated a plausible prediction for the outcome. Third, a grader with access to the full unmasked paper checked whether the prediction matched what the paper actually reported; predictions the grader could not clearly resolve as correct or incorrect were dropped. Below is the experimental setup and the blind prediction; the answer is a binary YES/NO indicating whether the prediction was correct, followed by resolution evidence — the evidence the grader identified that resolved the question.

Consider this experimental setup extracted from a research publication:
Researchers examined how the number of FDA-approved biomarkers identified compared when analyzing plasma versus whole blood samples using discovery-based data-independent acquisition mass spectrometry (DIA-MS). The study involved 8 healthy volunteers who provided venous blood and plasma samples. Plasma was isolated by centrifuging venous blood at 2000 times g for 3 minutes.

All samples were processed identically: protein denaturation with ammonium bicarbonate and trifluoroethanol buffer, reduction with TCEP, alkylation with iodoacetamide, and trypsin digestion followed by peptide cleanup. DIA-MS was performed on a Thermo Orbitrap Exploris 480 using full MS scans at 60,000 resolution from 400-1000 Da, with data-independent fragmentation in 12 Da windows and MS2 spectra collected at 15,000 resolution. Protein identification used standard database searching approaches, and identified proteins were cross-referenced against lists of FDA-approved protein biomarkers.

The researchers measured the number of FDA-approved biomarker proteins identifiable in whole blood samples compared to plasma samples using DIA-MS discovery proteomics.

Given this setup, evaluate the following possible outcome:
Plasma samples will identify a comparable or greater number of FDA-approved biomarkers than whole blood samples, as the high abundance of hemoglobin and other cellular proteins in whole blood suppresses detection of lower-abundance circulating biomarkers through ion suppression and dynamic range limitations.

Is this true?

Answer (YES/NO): NO